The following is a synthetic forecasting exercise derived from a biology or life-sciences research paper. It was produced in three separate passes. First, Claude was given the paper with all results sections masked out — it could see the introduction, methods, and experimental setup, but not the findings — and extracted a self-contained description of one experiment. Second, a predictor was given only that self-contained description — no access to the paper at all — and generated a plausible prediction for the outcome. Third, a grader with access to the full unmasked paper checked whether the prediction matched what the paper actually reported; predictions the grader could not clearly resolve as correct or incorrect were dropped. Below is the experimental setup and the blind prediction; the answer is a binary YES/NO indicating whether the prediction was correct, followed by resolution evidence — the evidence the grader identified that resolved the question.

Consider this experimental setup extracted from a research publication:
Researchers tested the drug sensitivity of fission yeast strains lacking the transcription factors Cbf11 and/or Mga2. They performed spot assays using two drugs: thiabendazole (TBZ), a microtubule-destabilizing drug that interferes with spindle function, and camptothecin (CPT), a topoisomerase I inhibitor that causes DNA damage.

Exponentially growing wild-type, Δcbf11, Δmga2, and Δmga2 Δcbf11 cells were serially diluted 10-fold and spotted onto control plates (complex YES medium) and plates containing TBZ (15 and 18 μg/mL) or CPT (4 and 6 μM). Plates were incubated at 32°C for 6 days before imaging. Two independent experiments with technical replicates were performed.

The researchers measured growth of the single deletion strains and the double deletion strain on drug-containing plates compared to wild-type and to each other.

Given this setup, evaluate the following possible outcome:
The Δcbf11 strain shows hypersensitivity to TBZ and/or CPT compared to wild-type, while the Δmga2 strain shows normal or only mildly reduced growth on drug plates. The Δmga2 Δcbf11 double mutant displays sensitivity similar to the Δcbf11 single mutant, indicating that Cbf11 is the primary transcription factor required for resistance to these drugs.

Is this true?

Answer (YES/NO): NO